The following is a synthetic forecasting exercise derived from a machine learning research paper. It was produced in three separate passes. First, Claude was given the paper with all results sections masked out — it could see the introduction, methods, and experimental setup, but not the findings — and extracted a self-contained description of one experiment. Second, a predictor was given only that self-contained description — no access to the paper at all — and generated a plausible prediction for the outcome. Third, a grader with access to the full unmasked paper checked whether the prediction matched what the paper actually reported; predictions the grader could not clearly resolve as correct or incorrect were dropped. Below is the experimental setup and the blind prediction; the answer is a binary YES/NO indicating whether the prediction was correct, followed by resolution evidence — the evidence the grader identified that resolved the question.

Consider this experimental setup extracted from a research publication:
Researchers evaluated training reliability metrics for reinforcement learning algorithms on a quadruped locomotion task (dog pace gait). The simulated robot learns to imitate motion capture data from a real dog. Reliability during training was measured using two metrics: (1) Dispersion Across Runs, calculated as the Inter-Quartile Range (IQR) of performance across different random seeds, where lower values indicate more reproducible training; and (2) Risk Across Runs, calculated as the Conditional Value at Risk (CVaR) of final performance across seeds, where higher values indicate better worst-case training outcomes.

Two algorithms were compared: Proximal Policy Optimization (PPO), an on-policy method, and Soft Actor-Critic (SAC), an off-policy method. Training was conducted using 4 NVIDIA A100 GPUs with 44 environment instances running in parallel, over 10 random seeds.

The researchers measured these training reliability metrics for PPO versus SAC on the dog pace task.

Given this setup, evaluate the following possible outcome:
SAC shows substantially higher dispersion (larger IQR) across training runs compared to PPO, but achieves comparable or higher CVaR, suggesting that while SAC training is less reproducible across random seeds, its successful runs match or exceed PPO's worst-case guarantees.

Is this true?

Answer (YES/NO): NO